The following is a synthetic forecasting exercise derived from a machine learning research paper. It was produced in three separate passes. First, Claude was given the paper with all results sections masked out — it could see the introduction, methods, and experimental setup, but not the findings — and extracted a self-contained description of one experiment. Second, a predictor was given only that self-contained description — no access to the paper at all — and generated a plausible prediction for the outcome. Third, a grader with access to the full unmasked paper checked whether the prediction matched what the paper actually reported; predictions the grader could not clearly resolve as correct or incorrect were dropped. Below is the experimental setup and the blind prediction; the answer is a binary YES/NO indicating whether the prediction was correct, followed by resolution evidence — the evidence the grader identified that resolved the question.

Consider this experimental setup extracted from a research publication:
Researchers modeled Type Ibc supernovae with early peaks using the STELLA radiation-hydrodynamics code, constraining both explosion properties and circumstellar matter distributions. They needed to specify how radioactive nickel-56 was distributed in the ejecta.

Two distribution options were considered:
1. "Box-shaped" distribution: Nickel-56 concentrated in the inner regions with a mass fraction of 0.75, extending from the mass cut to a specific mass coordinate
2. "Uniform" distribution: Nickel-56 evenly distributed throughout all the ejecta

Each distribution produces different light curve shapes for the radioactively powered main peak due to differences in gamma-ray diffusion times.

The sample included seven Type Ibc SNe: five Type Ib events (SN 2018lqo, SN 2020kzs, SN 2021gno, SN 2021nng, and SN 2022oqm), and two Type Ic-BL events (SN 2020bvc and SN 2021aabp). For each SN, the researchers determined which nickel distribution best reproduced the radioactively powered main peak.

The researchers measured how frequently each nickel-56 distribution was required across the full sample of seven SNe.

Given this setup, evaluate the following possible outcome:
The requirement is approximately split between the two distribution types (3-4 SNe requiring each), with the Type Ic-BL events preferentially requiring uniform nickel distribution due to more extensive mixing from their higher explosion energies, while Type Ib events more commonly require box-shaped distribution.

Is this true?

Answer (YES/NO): NO